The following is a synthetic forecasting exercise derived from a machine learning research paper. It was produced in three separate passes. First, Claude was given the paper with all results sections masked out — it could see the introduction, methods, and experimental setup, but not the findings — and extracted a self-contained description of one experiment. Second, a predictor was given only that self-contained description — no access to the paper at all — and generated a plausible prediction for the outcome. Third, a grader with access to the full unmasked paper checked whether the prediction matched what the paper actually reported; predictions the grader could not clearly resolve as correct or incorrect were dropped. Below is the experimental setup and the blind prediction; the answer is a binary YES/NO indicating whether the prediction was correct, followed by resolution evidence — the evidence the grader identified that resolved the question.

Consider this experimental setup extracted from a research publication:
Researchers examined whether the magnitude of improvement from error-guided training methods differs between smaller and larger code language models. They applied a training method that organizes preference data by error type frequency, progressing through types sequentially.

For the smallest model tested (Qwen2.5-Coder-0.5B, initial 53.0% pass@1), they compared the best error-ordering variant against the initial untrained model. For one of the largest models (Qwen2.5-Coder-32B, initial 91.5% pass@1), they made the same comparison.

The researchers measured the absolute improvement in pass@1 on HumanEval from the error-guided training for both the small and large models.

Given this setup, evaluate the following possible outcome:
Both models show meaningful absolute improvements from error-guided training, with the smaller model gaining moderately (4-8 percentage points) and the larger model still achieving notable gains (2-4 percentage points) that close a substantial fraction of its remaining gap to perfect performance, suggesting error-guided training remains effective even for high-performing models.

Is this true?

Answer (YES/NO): NO